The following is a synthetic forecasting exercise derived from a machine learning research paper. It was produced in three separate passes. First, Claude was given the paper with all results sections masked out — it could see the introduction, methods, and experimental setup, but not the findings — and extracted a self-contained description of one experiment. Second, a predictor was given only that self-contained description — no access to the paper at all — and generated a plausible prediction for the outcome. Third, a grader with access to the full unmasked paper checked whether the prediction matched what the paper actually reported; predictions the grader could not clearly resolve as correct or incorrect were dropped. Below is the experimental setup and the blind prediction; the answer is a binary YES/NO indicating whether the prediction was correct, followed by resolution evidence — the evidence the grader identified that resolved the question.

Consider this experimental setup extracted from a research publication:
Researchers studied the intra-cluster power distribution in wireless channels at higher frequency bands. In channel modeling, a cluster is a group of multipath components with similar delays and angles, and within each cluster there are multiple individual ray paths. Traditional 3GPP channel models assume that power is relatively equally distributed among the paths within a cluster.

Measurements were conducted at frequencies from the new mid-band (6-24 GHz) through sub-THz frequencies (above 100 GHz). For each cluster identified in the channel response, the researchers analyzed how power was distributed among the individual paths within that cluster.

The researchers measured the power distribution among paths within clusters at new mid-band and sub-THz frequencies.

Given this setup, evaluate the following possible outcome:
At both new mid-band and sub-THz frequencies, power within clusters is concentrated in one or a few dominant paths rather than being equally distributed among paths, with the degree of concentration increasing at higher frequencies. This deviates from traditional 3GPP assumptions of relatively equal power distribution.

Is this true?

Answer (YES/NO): YES